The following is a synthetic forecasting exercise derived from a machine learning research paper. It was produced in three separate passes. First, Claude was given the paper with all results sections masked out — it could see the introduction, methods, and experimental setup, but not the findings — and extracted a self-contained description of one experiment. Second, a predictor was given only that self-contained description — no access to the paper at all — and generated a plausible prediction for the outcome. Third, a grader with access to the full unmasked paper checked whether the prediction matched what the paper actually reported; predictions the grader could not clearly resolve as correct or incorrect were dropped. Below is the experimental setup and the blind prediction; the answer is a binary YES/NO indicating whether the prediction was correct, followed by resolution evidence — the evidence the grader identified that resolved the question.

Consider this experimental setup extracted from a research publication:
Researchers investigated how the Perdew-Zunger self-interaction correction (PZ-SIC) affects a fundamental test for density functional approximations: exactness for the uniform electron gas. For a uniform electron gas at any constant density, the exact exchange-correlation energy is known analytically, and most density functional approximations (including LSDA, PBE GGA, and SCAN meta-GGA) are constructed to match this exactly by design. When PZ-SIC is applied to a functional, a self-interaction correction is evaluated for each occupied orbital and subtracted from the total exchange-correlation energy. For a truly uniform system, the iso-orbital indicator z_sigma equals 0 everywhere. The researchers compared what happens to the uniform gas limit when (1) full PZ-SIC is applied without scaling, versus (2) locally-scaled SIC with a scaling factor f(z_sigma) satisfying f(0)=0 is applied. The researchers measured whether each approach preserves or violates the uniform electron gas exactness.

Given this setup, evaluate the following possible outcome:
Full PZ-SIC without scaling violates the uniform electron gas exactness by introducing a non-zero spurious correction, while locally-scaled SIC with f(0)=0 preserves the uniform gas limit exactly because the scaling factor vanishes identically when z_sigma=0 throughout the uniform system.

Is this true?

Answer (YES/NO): YES